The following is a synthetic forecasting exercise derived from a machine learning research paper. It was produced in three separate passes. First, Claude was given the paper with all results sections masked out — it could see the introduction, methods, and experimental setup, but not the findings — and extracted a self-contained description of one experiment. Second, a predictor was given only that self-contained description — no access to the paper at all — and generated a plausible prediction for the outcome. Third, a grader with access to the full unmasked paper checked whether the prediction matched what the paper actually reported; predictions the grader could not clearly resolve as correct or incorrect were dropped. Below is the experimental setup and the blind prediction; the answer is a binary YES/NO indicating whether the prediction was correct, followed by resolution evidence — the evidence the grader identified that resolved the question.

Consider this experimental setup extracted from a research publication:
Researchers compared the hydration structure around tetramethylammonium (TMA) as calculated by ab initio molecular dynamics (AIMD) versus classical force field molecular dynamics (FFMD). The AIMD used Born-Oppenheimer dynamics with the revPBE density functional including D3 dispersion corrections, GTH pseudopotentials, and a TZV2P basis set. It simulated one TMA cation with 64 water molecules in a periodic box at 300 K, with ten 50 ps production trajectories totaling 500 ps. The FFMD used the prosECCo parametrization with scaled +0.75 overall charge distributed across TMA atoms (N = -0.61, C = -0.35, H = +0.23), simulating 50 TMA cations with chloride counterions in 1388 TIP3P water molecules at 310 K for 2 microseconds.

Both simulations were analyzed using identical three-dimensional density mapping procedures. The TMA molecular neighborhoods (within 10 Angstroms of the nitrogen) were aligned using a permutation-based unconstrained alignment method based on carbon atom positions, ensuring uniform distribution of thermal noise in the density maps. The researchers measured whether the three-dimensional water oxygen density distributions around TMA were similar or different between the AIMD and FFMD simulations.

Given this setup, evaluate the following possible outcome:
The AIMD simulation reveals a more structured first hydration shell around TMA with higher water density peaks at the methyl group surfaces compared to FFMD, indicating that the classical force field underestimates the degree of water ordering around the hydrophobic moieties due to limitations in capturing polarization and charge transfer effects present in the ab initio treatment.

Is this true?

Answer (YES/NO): NO